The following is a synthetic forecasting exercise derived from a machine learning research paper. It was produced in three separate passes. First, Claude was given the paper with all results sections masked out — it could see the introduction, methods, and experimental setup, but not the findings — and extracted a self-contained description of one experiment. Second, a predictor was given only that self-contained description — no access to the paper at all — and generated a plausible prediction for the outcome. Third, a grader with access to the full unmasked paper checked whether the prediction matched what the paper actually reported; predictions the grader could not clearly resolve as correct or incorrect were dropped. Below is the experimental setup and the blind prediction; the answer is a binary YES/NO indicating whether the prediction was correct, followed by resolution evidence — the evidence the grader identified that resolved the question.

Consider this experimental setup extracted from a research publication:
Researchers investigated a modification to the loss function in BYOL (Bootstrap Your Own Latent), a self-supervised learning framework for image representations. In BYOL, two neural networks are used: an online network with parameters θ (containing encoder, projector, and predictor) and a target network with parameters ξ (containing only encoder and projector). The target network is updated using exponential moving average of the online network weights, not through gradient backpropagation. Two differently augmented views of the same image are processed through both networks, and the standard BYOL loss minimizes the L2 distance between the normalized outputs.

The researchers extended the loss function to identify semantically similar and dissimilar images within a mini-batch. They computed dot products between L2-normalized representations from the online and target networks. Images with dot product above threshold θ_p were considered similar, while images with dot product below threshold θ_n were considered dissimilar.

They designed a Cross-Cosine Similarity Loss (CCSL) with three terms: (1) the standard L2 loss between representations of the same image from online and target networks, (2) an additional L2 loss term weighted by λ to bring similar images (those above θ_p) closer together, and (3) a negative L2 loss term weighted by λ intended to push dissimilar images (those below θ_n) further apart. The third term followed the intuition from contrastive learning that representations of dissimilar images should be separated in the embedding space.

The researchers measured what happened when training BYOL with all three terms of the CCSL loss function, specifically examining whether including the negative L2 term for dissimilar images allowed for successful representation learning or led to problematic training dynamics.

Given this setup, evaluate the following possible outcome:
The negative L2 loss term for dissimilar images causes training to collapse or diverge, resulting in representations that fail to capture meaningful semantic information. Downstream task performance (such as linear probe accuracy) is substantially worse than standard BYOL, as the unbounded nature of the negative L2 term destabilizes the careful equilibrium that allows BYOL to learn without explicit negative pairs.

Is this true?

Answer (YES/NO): YES